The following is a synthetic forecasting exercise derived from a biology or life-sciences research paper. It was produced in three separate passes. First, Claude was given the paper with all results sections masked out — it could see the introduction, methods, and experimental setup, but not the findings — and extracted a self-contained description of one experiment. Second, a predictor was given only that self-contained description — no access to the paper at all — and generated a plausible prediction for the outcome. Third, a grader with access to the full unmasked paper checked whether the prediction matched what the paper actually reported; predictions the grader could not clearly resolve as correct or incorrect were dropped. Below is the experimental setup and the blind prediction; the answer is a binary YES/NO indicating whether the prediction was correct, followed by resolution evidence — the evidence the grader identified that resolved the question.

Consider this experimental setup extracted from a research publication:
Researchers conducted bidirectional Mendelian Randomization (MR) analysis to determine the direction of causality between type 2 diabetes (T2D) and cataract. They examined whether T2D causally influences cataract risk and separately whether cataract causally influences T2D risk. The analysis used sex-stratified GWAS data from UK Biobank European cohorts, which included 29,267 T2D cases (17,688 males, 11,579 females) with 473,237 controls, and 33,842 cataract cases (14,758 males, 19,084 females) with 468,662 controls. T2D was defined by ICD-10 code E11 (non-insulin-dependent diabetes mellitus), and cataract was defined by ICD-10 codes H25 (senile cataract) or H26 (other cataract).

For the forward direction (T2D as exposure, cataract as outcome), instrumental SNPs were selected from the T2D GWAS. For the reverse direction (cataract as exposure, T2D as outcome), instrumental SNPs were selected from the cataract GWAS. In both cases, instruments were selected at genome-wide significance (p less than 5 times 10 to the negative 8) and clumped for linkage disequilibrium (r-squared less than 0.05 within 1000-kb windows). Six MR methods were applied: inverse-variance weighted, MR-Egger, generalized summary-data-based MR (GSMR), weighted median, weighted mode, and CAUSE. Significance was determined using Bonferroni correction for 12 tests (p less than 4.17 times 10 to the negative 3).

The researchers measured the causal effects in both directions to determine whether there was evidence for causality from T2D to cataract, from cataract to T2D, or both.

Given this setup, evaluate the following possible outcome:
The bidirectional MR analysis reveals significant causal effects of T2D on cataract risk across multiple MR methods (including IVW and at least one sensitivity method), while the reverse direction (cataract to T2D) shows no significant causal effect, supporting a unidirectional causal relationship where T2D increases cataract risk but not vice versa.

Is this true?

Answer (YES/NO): NO